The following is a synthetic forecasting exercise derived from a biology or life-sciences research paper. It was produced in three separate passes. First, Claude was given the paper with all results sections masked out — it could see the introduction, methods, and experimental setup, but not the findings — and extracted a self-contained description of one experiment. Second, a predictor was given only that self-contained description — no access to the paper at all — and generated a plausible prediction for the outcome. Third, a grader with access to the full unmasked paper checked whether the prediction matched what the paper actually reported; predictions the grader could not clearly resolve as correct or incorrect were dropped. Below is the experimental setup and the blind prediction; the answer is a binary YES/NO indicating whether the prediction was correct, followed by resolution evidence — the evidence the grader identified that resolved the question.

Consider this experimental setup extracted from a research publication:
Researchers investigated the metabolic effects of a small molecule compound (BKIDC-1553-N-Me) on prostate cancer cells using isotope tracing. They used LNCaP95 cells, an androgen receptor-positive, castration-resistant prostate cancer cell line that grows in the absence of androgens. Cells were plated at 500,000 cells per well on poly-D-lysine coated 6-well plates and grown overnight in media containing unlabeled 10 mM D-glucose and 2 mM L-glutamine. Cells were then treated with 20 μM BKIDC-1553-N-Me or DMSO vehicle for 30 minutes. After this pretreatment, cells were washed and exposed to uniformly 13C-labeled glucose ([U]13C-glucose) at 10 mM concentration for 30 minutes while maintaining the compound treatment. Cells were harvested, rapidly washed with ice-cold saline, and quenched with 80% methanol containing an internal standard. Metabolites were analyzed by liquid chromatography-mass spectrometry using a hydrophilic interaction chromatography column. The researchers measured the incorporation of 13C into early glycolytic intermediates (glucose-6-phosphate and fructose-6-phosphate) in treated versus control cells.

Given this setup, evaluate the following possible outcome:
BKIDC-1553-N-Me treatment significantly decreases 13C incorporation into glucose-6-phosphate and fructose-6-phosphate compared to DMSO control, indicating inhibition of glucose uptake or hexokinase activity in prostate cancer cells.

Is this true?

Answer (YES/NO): YES